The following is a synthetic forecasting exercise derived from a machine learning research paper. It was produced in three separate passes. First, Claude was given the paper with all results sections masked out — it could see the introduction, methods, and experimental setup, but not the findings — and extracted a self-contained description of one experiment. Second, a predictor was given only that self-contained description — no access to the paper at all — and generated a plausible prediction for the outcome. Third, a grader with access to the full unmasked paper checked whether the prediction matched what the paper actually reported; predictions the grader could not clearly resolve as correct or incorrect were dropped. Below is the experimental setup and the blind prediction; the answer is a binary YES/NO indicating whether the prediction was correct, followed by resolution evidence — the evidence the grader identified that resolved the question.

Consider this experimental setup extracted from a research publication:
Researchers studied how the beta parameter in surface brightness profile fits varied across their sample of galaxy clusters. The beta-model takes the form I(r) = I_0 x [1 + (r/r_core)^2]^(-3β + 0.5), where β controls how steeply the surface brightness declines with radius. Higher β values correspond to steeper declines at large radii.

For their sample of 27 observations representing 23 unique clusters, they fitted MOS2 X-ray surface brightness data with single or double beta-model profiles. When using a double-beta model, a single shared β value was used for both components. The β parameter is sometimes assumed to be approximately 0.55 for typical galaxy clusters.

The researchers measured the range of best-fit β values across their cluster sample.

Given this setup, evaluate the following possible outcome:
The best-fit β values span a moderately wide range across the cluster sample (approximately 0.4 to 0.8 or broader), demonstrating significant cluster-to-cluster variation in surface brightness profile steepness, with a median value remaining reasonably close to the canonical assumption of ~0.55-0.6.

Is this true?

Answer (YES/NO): NO